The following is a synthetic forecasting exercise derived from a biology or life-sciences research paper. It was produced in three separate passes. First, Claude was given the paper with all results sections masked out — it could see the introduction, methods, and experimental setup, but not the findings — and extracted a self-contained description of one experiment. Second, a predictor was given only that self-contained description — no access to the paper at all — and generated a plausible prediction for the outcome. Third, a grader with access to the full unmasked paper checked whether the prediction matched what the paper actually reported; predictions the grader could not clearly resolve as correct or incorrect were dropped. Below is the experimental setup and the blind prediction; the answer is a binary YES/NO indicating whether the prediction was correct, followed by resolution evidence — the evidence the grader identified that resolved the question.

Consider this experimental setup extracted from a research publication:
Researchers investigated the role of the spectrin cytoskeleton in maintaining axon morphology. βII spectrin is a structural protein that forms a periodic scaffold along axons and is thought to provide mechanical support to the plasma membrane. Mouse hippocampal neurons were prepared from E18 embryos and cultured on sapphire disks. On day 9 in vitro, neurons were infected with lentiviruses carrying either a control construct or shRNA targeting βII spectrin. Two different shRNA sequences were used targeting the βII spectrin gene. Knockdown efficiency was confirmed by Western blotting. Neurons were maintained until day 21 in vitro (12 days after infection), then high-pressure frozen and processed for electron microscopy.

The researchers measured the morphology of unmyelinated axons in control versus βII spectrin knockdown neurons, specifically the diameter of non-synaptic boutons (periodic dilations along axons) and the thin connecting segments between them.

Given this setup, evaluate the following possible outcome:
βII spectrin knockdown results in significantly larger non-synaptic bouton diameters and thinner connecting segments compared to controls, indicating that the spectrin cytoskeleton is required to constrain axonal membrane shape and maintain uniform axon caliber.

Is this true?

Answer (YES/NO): NO